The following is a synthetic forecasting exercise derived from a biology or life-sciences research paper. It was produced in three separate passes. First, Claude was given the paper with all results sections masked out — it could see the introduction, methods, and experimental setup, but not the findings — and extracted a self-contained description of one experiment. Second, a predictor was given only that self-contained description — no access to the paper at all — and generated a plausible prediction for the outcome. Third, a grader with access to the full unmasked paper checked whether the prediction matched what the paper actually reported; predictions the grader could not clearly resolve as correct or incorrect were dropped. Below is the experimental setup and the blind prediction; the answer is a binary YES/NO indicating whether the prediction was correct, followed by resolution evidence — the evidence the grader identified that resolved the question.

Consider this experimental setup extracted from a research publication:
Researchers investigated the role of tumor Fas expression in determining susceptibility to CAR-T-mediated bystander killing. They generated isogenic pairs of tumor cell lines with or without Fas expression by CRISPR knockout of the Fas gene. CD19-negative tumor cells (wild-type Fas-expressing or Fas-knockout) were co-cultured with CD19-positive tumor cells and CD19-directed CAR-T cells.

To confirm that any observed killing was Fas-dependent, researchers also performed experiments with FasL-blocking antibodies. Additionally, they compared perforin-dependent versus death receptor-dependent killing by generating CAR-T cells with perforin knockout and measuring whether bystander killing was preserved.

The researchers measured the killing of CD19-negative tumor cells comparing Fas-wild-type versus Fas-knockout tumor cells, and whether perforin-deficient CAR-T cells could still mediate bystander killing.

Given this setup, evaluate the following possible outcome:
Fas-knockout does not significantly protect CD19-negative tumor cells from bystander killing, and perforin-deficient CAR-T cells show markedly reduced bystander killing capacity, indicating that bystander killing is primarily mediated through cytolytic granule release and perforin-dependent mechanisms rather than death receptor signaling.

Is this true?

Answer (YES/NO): NO